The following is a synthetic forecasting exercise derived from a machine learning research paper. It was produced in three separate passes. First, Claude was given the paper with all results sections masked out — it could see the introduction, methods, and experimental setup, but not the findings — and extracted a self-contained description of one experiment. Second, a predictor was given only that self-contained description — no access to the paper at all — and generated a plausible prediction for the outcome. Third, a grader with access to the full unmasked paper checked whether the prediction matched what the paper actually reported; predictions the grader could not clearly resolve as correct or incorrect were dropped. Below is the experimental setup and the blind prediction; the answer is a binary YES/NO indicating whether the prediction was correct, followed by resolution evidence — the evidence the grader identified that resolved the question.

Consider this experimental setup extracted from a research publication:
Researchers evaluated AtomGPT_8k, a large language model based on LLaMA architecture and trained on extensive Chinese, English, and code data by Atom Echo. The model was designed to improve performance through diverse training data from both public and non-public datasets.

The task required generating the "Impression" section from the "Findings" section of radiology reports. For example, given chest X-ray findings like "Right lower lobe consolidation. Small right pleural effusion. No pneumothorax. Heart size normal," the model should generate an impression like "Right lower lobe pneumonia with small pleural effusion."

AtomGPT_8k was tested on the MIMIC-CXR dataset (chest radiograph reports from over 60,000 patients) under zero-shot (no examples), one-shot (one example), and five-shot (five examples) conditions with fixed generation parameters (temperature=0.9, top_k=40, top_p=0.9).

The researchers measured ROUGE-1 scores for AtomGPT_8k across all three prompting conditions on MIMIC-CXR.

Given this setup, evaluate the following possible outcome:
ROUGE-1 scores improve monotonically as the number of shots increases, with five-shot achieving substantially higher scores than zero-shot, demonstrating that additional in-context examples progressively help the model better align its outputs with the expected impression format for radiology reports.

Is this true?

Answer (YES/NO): NO